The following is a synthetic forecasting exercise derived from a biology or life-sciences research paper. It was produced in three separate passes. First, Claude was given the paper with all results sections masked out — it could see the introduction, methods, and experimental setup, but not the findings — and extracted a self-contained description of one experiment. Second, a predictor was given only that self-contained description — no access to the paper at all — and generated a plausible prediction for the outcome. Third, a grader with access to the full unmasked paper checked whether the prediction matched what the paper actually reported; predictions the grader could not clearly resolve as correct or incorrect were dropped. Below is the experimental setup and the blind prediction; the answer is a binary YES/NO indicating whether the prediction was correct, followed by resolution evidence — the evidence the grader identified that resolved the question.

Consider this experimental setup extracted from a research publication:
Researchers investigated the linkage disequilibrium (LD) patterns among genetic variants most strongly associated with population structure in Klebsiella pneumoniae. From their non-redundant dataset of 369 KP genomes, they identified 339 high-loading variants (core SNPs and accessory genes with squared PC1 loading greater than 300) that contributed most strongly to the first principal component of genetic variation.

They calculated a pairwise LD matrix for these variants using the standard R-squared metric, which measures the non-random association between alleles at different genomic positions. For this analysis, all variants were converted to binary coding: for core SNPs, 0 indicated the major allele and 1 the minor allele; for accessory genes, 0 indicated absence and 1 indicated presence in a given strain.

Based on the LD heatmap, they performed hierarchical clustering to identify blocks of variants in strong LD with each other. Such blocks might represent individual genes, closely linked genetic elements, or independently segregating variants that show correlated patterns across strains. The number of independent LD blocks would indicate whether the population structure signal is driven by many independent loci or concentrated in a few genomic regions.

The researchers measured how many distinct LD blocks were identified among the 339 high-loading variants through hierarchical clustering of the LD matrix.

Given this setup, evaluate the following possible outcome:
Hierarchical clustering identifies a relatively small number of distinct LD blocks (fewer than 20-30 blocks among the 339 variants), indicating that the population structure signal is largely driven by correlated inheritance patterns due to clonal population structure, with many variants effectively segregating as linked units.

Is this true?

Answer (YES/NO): NO